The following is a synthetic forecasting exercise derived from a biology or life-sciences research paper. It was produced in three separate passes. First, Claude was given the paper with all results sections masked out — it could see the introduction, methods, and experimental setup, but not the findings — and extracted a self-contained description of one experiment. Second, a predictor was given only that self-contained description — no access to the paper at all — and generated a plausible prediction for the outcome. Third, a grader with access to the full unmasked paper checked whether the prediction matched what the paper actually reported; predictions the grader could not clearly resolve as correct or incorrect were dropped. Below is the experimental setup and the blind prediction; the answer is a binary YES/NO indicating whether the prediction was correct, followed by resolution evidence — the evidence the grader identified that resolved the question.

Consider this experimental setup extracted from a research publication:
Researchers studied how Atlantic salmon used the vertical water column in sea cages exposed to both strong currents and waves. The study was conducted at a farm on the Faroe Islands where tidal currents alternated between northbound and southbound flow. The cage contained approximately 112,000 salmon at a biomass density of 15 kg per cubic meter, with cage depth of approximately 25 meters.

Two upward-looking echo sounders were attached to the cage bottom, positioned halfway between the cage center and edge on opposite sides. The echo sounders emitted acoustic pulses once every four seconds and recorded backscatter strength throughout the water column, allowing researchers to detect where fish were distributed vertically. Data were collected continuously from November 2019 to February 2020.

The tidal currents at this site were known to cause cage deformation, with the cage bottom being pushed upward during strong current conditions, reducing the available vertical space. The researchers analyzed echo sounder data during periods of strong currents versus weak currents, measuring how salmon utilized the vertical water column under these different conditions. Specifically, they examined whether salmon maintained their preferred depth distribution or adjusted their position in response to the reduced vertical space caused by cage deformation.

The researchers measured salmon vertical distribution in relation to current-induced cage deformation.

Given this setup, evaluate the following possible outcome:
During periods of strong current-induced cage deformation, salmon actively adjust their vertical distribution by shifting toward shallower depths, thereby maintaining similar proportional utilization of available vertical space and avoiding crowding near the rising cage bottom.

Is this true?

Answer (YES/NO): NO